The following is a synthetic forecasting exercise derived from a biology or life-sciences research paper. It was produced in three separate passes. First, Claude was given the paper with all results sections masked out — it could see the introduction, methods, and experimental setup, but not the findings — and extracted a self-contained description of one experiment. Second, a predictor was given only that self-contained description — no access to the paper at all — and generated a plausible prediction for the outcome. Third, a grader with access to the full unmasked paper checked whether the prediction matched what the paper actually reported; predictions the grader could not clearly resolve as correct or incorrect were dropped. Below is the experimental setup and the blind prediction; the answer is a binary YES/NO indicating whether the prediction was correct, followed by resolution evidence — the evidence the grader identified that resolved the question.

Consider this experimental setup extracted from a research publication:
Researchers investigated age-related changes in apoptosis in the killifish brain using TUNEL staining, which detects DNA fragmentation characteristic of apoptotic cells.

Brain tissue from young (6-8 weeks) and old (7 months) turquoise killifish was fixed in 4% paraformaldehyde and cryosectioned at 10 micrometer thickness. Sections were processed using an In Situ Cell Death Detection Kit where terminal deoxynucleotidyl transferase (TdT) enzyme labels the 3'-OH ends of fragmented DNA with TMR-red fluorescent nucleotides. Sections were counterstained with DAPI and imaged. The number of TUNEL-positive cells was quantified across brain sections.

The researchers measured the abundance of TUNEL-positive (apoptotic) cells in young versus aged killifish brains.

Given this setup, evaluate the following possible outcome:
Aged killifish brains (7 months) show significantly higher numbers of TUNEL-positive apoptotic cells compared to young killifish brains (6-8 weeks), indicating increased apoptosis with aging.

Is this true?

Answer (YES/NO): YES